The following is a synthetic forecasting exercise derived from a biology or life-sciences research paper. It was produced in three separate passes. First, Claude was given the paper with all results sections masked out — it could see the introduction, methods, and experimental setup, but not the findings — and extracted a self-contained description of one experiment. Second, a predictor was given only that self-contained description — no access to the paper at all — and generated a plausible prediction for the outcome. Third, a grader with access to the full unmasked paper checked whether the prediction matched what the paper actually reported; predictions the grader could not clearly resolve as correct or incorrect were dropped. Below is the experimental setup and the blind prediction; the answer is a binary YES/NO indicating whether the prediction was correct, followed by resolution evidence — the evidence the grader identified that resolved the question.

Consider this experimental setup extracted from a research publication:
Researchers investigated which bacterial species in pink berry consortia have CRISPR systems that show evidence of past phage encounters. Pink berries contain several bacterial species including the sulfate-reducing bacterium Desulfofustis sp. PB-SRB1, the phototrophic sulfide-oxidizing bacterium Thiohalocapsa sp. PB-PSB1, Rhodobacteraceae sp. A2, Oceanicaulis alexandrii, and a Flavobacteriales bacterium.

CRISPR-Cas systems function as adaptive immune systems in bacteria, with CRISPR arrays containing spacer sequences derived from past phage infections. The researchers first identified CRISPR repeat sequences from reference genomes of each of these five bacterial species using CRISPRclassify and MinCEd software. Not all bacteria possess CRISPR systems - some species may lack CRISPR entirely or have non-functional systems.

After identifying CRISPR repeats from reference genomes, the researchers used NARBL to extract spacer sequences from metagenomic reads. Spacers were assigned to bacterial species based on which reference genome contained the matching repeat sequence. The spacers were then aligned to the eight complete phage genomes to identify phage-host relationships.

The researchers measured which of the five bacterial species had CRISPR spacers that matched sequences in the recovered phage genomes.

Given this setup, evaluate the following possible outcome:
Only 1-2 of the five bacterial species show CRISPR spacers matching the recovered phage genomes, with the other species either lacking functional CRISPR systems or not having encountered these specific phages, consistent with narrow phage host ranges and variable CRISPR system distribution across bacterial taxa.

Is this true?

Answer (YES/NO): NO